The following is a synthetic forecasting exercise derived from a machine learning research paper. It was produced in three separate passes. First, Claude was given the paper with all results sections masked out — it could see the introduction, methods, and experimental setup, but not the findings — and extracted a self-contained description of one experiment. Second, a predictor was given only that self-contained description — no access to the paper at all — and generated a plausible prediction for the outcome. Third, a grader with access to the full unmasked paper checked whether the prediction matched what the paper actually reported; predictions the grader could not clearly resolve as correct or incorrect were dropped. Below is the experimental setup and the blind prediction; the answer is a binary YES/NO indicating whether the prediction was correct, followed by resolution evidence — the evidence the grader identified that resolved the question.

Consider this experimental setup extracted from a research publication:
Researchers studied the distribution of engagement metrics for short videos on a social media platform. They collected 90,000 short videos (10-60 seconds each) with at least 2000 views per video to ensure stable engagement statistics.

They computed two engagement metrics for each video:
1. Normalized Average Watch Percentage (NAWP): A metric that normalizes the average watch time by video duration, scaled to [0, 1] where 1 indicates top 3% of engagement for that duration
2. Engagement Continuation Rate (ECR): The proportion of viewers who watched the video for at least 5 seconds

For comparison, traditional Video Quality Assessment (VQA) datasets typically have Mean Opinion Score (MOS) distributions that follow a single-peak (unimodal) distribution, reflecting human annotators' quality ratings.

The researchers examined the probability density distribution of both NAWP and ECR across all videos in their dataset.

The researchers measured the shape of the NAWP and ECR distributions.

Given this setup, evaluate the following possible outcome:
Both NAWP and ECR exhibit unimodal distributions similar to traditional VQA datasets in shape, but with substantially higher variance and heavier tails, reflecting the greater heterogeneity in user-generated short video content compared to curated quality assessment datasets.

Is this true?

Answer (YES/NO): NO